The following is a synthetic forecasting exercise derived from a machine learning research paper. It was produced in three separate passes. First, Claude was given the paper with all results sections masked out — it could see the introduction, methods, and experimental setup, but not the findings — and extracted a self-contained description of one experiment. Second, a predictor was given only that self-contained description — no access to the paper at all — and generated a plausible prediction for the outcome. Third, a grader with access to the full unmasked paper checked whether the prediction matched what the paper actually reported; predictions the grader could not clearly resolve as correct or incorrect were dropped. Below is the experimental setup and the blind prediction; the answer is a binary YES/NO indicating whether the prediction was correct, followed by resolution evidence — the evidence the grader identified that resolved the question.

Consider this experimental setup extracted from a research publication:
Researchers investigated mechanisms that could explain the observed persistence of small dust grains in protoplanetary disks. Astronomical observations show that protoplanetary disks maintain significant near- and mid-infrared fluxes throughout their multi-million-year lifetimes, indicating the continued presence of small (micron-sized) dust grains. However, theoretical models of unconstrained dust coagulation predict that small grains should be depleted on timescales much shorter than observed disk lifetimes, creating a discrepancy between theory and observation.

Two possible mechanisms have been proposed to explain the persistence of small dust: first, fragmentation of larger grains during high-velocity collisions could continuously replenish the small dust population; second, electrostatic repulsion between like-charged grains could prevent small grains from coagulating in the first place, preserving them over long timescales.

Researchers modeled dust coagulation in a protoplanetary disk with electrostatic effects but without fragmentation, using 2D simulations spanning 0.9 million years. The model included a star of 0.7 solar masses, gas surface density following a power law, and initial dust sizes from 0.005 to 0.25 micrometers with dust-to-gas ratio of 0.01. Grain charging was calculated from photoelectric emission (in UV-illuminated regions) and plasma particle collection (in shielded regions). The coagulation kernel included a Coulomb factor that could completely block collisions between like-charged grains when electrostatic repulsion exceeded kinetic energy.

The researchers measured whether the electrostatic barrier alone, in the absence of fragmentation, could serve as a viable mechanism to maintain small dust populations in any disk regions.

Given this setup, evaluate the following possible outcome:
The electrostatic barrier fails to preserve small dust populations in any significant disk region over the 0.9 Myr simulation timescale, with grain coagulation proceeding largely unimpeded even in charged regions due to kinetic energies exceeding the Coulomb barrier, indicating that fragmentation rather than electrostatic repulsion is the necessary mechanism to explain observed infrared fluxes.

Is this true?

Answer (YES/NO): NO